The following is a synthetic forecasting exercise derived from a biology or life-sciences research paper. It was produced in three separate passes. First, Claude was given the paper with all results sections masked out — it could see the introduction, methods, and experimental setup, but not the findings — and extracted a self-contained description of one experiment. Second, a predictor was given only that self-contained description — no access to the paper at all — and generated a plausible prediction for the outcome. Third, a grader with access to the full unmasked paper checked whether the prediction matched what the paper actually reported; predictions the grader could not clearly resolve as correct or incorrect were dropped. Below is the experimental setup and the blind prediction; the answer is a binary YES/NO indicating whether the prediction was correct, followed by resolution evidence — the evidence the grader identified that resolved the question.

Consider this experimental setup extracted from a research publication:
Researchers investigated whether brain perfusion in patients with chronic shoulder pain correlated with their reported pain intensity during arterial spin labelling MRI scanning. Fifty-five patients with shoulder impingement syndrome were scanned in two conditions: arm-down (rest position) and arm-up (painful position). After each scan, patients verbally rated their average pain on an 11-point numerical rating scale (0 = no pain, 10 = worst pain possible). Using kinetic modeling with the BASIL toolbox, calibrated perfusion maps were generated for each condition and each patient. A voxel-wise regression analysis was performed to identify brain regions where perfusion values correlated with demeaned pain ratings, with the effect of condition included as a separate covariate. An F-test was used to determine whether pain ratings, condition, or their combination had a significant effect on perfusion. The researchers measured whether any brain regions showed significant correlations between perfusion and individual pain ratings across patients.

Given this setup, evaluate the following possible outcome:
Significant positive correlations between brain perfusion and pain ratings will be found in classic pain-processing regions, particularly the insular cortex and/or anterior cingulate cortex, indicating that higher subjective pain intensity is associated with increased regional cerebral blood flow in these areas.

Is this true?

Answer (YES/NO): NO